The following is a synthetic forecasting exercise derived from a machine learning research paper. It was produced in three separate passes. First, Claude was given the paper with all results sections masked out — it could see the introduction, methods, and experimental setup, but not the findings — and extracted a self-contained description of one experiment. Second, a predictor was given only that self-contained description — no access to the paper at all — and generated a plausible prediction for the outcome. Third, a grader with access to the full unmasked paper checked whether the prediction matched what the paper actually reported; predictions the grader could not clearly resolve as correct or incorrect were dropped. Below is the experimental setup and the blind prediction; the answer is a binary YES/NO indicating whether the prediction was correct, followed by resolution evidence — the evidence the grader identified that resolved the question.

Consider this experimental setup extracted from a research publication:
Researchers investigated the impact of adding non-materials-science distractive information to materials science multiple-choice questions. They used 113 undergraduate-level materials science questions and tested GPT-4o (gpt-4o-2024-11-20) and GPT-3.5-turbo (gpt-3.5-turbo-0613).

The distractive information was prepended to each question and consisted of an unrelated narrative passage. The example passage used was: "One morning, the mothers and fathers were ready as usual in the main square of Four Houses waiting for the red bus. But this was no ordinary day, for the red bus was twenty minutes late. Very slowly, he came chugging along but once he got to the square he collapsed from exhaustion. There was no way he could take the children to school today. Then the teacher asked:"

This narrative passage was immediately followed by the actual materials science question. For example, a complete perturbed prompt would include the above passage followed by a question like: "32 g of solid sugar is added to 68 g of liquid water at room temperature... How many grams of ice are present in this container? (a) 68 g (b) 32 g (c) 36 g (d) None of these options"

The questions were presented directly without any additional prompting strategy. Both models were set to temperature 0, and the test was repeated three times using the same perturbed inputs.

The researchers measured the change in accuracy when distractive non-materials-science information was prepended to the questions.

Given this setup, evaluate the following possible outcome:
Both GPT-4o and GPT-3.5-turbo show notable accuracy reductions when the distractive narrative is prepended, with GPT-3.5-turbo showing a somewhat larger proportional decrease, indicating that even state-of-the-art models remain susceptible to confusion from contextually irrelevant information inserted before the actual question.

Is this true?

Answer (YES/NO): NO